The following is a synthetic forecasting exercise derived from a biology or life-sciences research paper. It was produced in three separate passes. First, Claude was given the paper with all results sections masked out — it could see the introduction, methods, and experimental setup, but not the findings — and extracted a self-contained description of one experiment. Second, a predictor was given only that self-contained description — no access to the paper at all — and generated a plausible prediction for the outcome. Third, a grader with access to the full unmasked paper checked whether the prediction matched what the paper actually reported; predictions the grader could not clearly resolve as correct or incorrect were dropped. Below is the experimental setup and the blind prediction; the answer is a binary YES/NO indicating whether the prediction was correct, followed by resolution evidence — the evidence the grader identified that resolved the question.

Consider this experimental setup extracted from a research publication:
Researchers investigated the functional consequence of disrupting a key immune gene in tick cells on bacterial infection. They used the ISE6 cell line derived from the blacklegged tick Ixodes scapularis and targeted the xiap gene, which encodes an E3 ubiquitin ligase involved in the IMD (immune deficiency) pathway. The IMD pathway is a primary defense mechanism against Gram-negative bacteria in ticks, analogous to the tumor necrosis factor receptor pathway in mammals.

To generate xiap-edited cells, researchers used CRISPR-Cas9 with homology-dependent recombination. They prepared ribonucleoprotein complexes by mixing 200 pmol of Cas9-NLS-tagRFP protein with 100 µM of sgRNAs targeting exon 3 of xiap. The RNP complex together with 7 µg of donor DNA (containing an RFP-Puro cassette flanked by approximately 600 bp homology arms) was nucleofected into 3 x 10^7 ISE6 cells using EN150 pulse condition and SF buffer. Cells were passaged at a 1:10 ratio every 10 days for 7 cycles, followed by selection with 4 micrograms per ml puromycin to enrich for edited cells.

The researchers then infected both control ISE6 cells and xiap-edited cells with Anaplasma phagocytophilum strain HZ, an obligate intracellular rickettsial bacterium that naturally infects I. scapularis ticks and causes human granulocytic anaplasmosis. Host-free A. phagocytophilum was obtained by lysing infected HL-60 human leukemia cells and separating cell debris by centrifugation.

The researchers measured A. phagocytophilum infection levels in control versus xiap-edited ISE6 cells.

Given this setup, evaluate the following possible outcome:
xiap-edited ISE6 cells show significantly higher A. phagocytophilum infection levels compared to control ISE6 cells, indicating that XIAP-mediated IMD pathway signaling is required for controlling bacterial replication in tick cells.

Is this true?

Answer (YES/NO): YES